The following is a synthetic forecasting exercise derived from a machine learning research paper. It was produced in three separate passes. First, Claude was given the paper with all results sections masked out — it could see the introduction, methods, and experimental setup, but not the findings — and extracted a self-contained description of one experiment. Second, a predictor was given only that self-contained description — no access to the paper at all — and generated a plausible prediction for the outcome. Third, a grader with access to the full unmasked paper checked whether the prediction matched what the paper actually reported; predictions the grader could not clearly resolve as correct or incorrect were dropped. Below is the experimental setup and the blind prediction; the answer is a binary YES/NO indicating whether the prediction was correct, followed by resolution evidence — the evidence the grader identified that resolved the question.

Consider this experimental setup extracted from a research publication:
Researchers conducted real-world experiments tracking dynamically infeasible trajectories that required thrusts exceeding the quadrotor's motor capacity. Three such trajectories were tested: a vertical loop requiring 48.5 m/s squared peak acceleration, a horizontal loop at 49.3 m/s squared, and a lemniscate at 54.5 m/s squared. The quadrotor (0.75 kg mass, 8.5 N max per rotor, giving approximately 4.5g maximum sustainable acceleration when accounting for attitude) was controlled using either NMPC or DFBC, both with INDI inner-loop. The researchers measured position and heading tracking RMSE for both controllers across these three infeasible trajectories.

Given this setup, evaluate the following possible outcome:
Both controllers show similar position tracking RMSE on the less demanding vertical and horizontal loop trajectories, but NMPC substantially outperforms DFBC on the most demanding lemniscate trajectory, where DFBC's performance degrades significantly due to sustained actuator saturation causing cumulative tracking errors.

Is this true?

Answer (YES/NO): NO